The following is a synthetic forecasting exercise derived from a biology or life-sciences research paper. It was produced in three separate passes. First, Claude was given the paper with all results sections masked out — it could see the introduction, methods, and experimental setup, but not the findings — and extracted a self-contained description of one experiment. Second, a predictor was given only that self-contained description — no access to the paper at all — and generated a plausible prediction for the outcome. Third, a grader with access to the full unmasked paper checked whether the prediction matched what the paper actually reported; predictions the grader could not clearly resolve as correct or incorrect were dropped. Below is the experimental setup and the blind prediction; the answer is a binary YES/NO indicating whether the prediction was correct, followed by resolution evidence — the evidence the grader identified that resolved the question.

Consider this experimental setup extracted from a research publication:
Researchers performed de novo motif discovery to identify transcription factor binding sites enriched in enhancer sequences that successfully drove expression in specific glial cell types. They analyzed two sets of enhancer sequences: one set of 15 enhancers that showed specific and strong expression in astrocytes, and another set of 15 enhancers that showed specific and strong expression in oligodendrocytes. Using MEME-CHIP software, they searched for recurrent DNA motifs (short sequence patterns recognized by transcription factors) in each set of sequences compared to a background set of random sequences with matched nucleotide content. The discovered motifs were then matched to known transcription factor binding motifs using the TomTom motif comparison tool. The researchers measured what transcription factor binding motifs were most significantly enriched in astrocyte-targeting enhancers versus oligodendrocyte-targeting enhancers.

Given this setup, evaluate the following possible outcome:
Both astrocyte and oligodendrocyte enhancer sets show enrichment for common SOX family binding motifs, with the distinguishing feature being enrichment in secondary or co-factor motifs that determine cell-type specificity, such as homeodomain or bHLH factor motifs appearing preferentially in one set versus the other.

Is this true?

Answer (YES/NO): NO